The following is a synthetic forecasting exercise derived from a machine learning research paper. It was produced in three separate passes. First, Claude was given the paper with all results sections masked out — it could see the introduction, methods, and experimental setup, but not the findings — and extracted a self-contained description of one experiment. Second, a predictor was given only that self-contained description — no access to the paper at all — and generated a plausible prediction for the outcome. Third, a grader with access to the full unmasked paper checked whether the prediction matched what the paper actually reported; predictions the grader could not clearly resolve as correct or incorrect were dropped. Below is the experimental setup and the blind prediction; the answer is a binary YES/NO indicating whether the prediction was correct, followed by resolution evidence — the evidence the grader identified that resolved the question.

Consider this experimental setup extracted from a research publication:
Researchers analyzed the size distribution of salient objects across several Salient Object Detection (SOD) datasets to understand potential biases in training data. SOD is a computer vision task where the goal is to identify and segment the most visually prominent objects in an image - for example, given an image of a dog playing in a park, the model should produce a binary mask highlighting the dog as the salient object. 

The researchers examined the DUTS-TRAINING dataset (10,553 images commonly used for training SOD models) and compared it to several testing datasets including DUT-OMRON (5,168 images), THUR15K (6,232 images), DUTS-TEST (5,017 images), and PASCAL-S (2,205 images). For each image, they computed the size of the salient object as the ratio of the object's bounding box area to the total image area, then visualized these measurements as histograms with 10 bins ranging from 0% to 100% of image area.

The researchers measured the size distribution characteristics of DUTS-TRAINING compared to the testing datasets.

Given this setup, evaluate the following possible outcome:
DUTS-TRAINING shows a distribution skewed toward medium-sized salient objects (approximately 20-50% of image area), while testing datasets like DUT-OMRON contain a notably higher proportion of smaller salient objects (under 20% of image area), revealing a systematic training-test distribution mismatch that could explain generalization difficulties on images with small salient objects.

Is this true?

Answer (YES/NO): YES